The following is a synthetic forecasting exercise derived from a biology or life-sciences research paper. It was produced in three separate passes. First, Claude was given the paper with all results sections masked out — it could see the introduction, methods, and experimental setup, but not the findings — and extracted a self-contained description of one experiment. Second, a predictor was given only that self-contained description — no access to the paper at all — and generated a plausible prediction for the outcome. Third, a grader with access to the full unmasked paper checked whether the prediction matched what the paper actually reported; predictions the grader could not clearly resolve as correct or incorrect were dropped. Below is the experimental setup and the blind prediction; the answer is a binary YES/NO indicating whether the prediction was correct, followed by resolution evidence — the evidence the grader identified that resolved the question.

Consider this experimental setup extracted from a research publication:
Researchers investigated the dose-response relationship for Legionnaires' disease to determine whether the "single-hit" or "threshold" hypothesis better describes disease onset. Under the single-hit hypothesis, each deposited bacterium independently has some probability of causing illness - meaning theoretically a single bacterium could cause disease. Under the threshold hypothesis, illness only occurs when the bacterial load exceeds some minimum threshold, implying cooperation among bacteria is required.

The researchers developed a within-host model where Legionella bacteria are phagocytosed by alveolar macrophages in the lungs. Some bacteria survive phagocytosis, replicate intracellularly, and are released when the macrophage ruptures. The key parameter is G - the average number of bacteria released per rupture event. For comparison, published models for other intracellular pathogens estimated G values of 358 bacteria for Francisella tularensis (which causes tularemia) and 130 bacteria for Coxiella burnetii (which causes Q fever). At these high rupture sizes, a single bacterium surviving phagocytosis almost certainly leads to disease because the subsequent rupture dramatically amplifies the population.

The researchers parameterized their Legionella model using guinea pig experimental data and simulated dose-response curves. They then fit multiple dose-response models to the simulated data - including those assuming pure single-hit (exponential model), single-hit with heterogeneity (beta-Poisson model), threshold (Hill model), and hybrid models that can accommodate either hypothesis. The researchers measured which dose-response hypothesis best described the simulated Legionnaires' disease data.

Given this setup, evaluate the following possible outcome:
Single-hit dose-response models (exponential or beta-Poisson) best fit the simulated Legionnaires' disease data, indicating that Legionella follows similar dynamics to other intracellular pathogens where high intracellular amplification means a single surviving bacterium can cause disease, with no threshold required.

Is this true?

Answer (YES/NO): NO